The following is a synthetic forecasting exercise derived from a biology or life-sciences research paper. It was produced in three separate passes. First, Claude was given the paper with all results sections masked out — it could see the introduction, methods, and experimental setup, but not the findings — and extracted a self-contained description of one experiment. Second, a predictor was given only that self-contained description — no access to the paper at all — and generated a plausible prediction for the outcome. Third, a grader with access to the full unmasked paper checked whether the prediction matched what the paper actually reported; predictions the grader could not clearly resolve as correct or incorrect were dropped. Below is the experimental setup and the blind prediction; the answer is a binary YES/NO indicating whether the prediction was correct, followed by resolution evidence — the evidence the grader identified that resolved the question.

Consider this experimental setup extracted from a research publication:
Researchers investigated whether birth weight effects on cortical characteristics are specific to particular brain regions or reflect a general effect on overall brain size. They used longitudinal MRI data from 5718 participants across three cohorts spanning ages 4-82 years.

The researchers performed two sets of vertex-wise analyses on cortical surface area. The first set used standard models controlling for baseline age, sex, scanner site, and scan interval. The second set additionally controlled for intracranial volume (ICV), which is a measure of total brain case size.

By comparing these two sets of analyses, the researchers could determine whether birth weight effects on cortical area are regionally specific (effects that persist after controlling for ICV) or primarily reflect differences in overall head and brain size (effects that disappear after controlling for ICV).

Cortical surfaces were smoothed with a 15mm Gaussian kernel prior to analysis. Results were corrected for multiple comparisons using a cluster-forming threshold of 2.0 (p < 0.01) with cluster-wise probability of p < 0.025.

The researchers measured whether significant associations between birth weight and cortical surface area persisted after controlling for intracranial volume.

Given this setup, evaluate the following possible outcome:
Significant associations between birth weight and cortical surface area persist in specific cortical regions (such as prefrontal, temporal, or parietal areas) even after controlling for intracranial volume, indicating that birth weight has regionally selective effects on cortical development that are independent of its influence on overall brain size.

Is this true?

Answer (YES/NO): YES